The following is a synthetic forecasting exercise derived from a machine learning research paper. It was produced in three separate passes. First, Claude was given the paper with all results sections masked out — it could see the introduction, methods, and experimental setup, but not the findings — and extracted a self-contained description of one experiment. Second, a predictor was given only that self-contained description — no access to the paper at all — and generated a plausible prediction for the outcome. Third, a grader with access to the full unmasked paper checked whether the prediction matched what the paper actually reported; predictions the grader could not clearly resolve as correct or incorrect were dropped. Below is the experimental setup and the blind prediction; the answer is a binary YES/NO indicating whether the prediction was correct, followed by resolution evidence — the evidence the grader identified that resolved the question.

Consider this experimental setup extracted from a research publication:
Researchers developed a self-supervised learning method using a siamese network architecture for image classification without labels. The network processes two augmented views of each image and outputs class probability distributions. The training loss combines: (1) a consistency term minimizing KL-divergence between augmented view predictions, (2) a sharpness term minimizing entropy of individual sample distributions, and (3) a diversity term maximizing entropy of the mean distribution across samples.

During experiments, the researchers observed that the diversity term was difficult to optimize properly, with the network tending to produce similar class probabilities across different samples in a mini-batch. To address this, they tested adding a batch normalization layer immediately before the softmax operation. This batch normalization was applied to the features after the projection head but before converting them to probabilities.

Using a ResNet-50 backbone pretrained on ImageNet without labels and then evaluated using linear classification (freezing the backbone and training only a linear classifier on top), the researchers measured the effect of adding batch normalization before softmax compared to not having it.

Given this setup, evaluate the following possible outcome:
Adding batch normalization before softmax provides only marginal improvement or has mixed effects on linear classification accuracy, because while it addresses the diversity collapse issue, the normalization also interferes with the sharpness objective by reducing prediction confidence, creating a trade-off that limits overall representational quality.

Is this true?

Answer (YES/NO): NO